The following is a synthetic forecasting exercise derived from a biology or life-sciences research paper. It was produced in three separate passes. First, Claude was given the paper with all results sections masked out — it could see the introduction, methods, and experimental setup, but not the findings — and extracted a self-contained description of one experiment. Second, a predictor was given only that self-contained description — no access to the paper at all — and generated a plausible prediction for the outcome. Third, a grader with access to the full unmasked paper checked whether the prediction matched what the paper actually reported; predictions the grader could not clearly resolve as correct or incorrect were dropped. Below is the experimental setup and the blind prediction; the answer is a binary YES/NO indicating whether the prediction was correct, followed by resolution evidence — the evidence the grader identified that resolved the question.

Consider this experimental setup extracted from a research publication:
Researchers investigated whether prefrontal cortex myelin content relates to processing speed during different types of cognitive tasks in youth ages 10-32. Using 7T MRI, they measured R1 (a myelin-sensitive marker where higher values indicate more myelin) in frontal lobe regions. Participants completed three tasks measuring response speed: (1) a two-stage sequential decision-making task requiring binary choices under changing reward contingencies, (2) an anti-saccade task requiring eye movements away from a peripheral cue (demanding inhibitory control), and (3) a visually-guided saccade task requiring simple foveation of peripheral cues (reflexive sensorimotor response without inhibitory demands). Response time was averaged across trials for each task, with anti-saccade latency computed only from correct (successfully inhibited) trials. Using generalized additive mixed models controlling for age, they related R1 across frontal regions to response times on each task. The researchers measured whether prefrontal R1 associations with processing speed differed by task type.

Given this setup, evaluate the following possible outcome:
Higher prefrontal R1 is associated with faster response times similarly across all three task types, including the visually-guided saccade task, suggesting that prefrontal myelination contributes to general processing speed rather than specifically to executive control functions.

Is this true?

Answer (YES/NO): NO